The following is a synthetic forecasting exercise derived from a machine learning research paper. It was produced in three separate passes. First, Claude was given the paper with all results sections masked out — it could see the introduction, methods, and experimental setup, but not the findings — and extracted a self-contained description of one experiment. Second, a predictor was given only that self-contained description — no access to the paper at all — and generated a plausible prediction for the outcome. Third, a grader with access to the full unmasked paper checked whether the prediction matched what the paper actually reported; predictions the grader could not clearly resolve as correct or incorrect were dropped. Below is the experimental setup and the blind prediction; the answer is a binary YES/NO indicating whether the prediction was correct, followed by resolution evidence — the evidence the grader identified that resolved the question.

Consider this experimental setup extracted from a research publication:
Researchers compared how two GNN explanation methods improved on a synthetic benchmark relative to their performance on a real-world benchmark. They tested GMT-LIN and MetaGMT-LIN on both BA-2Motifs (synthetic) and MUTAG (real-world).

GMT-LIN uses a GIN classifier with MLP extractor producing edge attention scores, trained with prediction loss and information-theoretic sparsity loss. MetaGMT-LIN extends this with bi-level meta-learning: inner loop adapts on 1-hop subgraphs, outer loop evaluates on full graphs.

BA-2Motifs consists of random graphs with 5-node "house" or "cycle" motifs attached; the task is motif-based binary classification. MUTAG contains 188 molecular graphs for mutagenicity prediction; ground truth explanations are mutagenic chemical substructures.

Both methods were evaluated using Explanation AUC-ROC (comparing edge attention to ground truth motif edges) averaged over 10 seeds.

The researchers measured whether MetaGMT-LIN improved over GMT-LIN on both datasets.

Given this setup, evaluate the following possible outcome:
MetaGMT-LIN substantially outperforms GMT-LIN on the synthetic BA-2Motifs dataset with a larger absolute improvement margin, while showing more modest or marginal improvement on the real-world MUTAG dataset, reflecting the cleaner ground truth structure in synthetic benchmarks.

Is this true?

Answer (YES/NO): NO